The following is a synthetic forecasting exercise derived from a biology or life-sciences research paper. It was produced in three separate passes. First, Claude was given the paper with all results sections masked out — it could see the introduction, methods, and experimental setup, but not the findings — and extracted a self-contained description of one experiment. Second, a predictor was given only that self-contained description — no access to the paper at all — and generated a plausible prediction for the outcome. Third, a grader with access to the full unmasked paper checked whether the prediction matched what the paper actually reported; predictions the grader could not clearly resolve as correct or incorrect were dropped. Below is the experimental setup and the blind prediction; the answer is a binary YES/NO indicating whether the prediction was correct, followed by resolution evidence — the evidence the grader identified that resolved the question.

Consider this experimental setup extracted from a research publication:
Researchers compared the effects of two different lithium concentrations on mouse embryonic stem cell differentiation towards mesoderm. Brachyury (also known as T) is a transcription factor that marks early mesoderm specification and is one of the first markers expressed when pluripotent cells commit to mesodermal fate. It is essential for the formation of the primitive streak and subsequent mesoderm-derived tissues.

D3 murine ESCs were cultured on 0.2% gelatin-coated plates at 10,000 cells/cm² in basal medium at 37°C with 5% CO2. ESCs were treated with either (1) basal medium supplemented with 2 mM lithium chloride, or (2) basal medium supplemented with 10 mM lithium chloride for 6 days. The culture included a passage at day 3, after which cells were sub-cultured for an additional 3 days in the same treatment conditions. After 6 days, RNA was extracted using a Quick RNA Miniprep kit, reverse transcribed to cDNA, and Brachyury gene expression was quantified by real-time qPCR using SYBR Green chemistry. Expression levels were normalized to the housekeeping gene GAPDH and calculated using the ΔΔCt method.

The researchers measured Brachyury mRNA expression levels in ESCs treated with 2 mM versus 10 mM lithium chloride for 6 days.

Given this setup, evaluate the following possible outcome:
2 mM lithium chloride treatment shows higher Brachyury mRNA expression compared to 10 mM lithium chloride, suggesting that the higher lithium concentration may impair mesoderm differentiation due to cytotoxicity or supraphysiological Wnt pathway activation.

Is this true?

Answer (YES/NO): NO